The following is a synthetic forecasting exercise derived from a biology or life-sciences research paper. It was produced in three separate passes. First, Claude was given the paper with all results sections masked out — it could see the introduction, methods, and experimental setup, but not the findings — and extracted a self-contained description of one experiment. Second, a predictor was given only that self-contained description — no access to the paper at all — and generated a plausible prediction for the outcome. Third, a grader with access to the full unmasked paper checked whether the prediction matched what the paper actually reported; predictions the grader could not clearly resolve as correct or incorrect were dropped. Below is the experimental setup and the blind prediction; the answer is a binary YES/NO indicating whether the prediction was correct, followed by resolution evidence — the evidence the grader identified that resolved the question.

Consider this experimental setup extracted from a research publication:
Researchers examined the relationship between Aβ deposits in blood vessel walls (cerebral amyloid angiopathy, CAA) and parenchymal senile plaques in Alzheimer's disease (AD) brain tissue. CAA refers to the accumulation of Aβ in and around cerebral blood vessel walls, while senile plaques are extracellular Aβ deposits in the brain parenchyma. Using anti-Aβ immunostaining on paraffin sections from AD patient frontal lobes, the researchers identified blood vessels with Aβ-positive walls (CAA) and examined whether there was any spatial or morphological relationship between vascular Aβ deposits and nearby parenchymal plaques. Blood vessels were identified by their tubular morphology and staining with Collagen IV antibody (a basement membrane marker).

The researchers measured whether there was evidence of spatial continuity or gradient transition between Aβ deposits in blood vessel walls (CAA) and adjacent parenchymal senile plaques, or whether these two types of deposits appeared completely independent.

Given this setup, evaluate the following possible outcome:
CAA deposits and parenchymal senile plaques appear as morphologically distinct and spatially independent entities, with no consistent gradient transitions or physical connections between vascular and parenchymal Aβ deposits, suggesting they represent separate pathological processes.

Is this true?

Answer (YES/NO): NO